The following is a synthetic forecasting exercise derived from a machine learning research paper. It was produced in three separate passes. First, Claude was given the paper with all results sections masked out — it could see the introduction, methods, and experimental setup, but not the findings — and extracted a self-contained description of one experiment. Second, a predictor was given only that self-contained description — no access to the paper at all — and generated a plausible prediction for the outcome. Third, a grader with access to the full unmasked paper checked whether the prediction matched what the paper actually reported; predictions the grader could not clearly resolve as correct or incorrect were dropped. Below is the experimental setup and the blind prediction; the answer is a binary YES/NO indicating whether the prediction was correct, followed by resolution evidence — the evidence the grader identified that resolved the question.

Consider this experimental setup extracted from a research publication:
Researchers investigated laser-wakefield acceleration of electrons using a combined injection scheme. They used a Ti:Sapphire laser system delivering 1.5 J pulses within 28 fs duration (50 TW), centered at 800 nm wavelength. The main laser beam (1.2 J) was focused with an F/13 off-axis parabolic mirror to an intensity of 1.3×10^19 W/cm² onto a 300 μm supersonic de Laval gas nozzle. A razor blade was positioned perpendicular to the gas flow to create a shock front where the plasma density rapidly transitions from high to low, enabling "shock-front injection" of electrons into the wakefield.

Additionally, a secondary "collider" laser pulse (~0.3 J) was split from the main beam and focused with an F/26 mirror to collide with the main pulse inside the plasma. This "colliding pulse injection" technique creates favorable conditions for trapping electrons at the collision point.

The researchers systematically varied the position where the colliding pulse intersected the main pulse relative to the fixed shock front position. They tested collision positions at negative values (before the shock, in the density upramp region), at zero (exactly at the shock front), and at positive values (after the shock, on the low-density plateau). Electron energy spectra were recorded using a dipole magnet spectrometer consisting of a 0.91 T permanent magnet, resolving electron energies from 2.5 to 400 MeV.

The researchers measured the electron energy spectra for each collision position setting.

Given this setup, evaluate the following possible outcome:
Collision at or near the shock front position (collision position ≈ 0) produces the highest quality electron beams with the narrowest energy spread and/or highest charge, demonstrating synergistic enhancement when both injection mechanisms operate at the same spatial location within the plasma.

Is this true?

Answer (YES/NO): NO